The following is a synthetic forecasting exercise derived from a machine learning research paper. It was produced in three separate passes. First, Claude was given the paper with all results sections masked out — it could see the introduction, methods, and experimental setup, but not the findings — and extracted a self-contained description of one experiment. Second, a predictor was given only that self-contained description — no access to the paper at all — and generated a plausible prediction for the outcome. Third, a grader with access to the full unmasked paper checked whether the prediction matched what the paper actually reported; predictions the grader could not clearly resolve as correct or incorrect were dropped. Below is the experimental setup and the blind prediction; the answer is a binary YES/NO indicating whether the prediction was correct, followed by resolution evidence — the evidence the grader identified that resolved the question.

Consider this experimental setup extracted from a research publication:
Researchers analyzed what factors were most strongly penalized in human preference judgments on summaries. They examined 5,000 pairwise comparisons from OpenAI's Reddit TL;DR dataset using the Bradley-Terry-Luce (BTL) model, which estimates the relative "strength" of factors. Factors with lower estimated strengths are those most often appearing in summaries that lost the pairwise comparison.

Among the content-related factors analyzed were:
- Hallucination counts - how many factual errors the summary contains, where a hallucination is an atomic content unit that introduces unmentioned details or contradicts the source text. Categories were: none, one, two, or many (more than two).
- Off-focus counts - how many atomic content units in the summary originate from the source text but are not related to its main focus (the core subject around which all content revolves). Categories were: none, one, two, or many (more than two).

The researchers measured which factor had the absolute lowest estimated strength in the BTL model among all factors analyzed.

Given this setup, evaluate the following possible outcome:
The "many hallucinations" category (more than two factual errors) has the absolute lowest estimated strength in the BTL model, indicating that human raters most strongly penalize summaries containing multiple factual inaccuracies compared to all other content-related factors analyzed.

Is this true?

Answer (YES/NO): YES